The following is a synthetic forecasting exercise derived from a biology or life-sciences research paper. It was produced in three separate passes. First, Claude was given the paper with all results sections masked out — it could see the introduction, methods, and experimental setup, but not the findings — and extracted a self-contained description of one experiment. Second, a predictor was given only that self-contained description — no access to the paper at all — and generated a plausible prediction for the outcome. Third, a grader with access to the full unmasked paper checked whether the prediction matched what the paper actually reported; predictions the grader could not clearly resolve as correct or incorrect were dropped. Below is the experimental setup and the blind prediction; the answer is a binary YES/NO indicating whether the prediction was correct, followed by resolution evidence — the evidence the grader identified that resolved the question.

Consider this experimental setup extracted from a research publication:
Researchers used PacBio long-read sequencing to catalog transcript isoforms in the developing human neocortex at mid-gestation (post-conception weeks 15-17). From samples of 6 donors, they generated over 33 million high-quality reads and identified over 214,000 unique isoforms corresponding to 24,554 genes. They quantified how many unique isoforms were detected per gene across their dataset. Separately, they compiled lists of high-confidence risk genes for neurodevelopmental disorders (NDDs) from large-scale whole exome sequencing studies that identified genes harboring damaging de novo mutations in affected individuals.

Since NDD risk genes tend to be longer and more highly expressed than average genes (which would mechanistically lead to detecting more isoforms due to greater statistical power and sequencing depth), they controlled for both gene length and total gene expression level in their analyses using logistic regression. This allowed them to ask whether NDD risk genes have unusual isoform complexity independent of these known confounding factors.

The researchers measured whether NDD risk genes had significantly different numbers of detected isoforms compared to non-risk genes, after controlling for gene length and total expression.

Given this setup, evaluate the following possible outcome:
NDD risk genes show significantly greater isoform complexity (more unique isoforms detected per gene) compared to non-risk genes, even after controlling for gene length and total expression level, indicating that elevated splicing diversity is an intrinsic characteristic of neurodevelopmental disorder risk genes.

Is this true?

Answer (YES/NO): YES